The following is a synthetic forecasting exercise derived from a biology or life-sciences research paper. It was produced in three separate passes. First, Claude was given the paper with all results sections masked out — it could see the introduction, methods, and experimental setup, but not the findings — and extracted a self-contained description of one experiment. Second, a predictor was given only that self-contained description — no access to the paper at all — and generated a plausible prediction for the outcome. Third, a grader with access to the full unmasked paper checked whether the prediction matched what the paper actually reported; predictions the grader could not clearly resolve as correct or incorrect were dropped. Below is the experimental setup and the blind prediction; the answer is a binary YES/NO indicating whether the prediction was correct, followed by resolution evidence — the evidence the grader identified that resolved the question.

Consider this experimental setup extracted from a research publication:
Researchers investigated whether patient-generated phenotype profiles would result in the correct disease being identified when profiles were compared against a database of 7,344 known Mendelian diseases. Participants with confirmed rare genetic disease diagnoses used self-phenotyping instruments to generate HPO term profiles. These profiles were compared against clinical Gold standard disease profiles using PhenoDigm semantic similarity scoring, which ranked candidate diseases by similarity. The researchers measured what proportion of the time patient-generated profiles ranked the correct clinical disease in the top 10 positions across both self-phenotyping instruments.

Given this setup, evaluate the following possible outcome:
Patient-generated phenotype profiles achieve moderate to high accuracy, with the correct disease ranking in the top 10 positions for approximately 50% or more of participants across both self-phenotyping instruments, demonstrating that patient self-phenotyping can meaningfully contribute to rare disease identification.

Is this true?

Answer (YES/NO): NO